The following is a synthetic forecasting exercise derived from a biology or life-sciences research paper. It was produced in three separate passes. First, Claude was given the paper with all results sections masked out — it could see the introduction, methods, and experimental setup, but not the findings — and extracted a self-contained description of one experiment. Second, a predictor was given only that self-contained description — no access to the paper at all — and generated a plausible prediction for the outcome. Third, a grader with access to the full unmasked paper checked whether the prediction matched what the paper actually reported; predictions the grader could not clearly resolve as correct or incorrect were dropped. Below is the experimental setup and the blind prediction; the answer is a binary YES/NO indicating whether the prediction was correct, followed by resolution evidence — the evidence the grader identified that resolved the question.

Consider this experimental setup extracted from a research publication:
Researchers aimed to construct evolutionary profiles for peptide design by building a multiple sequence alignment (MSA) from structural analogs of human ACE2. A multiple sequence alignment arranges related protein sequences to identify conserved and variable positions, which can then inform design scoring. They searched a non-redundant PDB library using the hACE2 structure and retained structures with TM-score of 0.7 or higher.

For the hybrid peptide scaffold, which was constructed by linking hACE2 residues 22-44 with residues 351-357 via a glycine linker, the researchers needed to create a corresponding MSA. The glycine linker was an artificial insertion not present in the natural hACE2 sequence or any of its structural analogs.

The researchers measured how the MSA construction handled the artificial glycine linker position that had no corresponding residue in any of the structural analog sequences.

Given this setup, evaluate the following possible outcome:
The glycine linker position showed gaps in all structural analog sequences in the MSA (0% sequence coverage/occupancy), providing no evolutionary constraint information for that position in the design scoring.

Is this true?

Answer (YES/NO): YES